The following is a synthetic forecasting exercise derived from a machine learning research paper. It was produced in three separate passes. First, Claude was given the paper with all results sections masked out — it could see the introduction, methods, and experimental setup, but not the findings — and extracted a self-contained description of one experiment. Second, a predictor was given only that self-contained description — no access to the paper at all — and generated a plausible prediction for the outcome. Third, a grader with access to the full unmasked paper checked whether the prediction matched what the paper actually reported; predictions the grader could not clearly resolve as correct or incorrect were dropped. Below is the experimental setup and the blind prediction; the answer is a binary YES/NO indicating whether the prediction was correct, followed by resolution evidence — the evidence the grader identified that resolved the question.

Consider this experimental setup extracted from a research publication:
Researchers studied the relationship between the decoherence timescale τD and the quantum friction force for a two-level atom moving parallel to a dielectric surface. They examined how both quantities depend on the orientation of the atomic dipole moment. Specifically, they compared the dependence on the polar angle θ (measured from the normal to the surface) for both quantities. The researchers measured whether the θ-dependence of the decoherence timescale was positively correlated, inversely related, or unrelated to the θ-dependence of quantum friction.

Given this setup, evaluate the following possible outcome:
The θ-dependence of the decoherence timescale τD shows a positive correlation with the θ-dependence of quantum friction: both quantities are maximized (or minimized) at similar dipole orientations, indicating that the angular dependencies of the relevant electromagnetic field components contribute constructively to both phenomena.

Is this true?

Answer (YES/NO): NO